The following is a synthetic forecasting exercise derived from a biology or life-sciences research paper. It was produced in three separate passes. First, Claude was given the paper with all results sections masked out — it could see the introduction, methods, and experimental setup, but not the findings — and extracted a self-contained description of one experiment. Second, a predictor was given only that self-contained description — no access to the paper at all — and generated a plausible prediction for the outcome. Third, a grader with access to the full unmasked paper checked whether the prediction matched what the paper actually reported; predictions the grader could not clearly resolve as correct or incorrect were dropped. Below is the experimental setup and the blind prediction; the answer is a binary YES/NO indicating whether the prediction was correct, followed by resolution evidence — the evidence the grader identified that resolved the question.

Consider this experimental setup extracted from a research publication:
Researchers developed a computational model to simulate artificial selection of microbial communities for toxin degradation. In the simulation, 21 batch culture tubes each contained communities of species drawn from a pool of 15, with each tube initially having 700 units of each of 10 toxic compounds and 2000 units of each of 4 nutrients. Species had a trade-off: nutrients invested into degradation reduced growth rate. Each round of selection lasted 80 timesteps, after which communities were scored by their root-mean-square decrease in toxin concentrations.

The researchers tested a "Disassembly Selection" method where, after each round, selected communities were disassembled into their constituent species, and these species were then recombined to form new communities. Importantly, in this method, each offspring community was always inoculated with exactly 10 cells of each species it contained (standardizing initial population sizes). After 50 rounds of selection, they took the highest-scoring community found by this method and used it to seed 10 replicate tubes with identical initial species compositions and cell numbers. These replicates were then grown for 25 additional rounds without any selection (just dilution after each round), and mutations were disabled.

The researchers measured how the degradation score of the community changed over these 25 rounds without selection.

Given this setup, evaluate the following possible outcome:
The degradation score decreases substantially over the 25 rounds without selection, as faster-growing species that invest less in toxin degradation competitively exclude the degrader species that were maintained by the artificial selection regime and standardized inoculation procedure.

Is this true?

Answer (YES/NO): YES